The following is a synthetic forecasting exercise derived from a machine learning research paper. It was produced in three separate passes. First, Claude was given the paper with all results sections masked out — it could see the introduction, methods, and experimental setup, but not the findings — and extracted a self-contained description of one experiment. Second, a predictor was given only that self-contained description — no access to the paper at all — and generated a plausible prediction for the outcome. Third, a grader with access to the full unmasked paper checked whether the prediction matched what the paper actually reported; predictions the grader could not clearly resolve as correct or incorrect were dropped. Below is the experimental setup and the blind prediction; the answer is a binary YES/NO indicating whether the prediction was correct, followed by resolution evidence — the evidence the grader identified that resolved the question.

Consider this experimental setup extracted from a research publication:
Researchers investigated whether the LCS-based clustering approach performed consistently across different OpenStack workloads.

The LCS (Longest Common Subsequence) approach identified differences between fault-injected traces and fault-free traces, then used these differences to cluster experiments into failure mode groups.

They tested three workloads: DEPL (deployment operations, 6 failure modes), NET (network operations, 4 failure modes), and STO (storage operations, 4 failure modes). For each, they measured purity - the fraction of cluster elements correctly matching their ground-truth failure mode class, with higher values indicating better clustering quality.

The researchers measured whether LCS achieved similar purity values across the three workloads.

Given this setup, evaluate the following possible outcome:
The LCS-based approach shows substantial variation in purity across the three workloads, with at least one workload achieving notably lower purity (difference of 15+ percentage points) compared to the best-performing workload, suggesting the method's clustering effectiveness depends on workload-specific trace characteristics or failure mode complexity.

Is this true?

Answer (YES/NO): NO